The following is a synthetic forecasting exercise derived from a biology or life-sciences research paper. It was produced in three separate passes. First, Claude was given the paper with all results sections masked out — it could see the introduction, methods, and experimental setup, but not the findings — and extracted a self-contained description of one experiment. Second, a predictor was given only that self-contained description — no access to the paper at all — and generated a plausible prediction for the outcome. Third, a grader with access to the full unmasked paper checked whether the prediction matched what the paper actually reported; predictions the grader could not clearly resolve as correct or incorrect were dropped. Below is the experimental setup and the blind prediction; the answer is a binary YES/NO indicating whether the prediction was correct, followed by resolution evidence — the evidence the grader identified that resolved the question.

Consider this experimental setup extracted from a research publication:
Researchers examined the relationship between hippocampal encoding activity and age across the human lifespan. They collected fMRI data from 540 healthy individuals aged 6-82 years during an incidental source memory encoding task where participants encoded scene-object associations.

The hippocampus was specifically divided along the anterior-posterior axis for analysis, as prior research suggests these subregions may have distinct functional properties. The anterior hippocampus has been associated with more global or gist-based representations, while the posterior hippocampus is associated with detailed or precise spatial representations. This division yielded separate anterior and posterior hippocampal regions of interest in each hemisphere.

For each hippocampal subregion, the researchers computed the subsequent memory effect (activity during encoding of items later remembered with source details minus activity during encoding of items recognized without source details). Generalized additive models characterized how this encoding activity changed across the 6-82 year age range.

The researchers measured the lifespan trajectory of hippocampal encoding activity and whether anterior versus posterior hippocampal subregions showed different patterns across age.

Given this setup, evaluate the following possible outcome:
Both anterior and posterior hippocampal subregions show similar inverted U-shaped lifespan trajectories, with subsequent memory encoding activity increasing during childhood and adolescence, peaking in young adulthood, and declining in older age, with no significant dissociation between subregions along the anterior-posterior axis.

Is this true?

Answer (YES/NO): NO